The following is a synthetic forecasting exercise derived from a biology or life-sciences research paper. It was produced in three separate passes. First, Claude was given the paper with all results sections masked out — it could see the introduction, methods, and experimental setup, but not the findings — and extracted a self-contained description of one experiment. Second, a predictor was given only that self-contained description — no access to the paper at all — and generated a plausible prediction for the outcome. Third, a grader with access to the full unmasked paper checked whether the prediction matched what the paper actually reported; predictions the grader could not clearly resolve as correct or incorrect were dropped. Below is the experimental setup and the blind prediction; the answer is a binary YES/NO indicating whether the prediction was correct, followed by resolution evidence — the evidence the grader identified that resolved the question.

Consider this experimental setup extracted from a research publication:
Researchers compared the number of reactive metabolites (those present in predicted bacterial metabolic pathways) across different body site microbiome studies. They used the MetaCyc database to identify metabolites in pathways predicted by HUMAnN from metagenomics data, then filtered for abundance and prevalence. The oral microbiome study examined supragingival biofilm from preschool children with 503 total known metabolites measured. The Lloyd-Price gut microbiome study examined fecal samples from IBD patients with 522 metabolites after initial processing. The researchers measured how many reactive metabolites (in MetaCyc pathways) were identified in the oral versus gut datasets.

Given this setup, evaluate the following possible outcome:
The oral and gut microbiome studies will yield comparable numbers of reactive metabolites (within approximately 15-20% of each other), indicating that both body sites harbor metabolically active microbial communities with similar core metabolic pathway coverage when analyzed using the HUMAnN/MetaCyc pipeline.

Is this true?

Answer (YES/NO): YES